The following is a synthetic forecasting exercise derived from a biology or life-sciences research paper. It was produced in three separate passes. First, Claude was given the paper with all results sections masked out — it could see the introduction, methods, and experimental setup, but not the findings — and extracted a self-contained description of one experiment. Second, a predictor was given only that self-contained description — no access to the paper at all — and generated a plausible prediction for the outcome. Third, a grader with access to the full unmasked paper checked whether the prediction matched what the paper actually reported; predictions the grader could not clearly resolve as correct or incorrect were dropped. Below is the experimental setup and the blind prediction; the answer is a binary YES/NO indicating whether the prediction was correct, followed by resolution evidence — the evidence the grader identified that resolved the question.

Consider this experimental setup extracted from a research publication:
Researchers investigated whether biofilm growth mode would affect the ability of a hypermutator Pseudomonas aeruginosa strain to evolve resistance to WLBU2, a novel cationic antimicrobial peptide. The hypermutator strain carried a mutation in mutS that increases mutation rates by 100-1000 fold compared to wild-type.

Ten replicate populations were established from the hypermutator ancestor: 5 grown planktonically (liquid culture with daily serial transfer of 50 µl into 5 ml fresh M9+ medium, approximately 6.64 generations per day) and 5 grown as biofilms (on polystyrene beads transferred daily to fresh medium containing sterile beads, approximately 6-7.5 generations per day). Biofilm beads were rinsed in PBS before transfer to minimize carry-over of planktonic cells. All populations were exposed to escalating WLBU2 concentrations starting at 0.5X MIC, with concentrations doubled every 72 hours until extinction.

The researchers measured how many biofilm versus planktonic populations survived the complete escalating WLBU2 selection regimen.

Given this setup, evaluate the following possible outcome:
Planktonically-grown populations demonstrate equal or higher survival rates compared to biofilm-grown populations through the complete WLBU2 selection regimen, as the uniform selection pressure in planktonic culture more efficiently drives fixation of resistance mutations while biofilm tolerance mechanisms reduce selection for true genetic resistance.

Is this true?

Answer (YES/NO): NO